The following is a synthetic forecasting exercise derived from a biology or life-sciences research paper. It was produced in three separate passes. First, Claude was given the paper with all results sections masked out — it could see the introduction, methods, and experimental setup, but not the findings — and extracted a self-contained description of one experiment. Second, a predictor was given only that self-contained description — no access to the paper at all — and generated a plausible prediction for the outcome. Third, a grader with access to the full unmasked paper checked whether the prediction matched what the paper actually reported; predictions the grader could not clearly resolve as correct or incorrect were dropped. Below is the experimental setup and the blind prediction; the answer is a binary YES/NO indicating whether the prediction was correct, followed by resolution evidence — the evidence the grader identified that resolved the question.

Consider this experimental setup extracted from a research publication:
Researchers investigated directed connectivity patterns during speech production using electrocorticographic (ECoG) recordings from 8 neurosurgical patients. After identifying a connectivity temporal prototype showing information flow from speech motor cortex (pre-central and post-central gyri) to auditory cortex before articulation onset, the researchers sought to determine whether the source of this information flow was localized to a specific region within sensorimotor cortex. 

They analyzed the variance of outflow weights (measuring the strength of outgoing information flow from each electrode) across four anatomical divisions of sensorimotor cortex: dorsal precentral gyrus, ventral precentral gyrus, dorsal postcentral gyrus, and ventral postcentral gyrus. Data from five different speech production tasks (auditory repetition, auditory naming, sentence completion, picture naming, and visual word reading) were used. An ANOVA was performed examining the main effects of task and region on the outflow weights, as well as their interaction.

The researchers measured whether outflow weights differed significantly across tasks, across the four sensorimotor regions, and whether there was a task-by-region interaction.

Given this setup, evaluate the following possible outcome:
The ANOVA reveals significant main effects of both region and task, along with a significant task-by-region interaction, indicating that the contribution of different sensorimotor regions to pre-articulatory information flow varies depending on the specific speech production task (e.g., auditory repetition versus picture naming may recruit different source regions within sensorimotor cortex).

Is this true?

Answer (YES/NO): NO